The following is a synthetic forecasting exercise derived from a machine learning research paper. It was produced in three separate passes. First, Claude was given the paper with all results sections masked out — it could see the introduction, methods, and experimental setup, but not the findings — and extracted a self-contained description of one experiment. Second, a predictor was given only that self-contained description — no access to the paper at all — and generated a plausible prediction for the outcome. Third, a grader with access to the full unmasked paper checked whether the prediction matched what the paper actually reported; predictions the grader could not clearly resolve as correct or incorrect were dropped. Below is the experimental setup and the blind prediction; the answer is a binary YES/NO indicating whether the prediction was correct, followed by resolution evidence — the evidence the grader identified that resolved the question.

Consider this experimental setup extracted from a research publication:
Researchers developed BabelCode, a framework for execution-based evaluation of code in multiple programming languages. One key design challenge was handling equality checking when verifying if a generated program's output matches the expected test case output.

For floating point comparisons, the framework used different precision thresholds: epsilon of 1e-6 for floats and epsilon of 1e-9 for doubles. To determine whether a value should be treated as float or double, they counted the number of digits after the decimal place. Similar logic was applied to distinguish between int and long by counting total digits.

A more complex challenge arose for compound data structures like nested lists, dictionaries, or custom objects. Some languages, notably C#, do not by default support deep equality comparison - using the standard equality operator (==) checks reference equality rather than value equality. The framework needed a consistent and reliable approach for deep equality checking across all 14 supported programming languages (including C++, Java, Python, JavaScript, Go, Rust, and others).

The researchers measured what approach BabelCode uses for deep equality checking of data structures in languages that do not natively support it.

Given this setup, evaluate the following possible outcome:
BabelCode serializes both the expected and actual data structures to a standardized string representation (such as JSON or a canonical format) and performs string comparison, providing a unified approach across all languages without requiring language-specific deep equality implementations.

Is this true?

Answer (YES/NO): YES